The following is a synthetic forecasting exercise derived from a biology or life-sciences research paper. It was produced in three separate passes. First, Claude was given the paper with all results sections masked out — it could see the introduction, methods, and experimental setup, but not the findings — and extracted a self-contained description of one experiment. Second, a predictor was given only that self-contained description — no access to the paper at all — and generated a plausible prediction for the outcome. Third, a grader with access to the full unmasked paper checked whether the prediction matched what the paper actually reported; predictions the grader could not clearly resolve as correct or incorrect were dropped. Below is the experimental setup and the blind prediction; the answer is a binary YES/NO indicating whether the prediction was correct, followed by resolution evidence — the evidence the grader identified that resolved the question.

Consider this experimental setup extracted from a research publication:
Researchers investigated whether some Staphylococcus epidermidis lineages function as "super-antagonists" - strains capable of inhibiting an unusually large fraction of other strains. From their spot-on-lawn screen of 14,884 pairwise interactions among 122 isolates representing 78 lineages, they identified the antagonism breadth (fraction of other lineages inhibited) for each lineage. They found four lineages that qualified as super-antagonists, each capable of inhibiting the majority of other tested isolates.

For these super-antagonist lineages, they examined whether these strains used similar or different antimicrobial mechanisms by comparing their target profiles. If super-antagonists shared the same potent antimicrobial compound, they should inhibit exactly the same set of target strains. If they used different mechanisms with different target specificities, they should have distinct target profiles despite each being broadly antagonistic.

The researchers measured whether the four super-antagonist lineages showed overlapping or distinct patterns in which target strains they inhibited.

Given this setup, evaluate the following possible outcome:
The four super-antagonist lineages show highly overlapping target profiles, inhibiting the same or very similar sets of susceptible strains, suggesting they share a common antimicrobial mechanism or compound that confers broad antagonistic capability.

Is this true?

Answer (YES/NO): NO